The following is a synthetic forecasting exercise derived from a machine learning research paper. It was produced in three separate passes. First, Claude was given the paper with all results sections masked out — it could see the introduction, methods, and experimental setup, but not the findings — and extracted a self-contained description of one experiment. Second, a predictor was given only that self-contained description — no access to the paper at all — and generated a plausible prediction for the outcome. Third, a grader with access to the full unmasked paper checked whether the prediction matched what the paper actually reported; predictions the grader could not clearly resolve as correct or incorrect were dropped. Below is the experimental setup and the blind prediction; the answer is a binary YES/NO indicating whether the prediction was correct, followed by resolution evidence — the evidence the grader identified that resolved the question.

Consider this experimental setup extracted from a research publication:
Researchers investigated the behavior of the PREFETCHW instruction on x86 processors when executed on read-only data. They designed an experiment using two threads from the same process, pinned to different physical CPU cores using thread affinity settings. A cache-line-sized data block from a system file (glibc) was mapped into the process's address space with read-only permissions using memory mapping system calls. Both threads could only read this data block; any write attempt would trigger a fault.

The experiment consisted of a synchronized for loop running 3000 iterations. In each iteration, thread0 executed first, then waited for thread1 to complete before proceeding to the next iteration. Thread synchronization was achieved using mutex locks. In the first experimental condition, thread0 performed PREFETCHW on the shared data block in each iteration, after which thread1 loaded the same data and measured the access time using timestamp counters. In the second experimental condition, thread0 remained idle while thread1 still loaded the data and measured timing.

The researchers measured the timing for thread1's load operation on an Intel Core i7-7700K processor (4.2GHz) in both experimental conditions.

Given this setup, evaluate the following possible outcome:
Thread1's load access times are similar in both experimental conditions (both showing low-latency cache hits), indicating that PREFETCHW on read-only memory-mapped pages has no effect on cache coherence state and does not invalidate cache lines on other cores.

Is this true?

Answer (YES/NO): NO